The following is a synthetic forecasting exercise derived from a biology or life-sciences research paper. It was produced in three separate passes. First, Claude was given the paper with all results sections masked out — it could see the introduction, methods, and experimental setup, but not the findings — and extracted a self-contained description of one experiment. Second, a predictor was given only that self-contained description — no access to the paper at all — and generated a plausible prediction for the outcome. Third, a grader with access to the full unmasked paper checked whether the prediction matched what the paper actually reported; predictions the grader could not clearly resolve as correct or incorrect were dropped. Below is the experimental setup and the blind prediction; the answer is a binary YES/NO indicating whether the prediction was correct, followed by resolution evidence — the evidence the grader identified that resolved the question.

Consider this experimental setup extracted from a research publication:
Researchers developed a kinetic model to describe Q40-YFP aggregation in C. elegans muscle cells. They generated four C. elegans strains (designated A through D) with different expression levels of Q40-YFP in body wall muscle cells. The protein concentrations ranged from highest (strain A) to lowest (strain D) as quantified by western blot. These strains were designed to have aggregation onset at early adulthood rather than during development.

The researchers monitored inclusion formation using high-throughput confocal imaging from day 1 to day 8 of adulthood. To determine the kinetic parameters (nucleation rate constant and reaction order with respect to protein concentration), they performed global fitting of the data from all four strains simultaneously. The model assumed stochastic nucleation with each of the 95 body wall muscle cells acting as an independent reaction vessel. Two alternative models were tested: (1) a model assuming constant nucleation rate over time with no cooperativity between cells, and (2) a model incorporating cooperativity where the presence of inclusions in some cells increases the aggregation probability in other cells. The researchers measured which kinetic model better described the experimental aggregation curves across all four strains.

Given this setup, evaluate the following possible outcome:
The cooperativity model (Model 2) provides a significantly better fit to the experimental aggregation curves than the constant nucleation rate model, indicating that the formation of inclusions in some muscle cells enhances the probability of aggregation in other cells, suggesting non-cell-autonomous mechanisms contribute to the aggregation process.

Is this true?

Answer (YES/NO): NO